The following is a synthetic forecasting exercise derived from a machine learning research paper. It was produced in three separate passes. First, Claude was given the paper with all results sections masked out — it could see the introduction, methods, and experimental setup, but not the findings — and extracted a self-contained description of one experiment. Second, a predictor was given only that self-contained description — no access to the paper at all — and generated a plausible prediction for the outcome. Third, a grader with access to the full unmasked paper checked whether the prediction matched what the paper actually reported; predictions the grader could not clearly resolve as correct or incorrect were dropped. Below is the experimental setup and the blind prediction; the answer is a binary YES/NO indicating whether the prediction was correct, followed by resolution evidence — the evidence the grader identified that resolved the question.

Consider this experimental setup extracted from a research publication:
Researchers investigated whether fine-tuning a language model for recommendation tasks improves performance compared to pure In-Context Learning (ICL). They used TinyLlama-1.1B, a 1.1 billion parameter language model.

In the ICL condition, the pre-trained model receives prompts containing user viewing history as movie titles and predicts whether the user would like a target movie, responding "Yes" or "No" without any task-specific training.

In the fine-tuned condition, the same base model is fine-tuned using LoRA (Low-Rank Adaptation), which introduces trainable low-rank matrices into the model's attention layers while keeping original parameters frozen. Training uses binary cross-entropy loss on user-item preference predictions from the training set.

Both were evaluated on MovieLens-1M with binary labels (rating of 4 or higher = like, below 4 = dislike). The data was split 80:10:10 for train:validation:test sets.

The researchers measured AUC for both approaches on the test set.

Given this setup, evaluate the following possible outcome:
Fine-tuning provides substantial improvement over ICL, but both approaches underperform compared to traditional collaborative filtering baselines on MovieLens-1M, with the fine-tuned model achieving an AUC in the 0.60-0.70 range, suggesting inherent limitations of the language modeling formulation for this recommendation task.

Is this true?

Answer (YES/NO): NO